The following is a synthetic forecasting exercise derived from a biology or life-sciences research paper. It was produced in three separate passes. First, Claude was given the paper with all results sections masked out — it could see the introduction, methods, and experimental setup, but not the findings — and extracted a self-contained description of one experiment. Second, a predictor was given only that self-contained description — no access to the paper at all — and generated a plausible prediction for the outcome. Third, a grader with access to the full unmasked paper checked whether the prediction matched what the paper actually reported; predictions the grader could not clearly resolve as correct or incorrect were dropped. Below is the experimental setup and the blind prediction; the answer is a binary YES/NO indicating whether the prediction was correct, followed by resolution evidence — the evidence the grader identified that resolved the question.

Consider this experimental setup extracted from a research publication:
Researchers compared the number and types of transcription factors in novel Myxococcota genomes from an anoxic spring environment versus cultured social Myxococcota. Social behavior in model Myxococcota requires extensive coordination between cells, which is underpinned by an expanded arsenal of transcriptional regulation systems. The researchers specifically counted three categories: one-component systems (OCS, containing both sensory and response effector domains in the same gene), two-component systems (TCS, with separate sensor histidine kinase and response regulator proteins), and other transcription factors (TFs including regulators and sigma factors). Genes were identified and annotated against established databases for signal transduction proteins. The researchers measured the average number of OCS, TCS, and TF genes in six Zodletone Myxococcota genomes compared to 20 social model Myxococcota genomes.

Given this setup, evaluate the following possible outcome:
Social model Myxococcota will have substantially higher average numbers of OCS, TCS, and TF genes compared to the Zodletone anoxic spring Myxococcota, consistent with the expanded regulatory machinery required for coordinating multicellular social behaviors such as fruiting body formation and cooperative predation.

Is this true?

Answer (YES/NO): YES